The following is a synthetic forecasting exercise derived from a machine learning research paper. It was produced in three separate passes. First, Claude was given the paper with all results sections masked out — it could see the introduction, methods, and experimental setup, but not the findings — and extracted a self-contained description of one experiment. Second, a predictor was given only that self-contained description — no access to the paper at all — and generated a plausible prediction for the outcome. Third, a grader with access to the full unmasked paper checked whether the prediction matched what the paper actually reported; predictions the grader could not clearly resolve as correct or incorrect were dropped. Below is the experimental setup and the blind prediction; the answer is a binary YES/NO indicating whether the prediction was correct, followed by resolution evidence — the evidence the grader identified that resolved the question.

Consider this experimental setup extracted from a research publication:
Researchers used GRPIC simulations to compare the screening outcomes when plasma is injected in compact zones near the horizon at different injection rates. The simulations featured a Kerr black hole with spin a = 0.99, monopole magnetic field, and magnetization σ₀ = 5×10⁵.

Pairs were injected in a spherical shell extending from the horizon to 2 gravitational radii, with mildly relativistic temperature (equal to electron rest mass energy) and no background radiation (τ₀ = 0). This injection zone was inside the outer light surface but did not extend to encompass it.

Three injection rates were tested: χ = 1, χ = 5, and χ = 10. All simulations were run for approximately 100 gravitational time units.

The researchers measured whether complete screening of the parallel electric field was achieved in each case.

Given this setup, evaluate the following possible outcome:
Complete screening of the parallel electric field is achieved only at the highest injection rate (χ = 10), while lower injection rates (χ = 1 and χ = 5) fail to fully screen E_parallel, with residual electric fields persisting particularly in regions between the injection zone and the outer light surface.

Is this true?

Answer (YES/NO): NO